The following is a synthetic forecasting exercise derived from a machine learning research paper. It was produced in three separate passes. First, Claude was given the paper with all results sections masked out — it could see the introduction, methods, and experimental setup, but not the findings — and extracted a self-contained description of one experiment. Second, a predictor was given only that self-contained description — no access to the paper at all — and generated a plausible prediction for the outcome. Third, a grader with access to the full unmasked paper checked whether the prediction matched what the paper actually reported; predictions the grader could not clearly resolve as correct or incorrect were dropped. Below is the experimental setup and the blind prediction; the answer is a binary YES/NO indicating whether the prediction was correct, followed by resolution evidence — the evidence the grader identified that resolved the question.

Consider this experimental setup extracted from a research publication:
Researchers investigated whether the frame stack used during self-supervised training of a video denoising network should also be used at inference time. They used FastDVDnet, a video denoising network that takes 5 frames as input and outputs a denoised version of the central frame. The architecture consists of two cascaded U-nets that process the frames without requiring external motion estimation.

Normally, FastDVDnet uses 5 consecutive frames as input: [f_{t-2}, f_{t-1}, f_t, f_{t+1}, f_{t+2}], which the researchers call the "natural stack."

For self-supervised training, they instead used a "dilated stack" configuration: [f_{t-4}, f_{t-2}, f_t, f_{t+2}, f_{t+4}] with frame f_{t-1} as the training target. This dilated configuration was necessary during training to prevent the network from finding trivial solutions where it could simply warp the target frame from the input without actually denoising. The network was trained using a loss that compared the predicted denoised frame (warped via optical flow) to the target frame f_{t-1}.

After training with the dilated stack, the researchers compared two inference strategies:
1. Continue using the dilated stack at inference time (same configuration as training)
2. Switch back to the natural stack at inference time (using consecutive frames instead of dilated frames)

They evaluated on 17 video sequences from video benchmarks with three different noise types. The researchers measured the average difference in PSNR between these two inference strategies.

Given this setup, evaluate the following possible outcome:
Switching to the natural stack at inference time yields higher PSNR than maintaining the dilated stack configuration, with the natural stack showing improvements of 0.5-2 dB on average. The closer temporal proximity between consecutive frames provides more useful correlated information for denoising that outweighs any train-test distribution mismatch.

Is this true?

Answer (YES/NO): NO